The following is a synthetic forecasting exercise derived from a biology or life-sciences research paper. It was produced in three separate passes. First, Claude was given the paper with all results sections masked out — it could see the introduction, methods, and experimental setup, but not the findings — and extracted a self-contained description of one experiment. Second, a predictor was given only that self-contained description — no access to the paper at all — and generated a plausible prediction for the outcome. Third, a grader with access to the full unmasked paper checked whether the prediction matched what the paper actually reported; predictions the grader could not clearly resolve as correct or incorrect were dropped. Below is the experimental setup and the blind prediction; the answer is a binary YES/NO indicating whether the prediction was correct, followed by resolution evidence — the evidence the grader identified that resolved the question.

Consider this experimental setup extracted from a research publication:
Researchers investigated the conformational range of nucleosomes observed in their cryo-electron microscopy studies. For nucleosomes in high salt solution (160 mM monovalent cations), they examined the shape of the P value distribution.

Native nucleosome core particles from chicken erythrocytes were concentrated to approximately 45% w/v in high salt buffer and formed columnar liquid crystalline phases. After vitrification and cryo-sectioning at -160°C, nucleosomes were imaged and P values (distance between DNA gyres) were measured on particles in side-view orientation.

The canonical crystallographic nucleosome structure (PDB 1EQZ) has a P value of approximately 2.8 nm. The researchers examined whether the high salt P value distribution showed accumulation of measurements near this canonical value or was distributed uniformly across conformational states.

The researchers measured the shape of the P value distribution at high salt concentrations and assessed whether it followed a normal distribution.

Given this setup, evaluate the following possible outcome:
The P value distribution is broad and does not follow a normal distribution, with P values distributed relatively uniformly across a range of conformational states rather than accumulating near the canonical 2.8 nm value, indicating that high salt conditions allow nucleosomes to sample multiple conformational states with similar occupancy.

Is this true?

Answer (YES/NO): NO